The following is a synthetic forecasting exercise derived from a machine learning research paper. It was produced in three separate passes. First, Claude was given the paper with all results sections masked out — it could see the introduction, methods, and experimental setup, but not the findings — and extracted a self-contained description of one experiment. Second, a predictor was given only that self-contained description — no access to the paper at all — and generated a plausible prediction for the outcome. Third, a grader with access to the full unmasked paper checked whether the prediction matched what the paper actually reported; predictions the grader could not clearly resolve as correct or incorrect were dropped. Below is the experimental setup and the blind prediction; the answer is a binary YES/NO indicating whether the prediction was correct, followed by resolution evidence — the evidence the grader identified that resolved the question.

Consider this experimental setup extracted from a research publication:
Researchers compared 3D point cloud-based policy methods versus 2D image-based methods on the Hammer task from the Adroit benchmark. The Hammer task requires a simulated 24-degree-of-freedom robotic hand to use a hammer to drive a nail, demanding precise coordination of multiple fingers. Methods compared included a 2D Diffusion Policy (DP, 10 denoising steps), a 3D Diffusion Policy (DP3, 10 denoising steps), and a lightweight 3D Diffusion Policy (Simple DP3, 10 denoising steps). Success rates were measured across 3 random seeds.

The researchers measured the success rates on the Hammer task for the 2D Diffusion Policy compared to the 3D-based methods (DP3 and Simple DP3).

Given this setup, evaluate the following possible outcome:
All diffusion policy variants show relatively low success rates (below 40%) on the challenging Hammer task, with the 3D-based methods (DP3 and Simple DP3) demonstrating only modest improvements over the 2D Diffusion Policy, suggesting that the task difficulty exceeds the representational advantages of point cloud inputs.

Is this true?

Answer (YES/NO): NO